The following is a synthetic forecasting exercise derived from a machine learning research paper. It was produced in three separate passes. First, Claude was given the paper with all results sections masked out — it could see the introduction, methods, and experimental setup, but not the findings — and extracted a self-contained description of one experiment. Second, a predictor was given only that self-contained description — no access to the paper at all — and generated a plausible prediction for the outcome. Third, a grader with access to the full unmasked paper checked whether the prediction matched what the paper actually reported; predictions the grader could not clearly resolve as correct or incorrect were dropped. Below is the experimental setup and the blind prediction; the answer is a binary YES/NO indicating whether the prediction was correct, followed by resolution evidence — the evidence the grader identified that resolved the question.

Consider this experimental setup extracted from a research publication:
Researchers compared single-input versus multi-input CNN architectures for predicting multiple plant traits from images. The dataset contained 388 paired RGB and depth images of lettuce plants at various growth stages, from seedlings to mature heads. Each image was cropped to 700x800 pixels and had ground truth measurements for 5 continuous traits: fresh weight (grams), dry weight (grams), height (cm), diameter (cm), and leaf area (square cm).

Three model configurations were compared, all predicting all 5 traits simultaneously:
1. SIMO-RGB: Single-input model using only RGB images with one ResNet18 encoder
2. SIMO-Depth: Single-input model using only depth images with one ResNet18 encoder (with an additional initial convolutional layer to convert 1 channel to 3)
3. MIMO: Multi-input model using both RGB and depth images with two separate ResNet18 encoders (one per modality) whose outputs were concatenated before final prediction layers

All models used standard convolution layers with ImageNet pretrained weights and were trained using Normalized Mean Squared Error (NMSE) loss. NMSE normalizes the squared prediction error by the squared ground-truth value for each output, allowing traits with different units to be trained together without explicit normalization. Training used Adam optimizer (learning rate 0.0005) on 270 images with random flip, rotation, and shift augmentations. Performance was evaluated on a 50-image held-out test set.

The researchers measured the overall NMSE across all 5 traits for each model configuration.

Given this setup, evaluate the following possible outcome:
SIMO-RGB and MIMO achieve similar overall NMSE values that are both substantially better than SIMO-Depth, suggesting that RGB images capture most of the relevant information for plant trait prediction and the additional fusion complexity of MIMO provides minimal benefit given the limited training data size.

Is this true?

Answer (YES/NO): NO